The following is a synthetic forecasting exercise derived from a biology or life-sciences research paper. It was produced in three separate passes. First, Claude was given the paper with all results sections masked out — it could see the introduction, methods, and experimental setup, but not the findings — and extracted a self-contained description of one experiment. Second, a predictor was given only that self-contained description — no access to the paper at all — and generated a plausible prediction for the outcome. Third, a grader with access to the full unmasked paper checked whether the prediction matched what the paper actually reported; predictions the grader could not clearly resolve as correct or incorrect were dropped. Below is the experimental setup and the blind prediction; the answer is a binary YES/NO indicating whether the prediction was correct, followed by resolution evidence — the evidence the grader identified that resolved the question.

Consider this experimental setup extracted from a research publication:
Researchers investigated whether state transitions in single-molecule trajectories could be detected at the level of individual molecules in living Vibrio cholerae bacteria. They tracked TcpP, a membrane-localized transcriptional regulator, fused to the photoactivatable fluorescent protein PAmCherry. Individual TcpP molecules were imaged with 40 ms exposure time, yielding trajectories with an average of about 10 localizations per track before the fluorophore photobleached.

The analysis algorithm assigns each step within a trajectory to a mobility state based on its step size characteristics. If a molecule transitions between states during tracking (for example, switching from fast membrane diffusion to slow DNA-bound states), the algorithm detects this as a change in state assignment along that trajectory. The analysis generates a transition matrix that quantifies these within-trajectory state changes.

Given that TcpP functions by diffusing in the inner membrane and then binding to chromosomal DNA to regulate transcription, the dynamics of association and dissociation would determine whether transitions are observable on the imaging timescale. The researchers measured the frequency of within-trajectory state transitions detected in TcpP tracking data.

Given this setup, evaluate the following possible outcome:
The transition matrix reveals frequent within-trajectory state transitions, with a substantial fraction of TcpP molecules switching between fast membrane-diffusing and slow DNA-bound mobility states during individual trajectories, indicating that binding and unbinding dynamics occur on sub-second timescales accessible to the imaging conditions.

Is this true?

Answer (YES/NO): NO